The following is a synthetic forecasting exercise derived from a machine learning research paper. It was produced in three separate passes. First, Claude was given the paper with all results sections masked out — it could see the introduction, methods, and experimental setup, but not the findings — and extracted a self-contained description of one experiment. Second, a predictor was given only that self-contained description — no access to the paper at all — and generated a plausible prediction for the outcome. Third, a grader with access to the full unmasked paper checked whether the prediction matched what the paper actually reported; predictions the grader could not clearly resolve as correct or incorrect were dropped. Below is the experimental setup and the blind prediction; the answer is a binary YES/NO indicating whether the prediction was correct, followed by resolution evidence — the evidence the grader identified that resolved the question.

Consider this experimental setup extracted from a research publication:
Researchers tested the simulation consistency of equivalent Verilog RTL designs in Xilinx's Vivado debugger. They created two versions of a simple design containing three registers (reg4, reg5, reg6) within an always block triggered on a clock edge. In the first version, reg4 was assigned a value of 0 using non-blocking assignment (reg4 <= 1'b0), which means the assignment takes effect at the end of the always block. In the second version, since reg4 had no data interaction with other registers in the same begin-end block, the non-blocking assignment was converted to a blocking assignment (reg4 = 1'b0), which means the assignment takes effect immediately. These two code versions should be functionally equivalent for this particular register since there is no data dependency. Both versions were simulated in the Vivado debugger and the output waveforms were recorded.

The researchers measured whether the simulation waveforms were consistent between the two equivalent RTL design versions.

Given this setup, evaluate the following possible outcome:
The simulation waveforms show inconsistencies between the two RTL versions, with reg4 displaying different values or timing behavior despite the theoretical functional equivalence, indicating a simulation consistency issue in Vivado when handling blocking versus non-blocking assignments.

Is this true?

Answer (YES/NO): YES